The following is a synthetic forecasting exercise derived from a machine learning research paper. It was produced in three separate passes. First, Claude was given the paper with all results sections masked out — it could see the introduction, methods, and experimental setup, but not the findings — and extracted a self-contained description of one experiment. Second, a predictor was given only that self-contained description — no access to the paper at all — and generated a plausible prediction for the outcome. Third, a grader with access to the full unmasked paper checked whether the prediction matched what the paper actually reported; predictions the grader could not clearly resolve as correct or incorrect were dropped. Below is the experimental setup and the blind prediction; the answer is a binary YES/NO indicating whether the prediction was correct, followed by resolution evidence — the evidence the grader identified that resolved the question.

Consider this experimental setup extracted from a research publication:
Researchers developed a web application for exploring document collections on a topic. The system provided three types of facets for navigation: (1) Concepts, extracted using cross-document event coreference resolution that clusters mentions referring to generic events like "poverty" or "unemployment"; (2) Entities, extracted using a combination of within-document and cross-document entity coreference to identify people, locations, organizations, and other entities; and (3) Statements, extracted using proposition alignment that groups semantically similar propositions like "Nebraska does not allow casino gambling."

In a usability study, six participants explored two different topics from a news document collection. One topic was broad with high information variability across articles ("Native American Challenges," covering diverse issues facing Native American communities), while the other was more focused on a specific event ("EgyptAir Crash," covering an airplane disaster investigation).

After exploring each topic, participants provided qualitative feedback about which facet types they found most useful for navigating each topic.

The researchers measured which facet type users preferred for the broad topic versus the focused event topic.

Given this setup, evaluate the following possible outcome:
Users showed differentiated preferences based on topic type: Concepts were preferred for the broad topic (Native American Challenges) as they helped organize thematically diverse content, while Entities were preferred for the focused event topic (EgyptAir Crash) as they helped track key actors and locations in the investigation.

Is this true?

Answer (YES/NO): YES